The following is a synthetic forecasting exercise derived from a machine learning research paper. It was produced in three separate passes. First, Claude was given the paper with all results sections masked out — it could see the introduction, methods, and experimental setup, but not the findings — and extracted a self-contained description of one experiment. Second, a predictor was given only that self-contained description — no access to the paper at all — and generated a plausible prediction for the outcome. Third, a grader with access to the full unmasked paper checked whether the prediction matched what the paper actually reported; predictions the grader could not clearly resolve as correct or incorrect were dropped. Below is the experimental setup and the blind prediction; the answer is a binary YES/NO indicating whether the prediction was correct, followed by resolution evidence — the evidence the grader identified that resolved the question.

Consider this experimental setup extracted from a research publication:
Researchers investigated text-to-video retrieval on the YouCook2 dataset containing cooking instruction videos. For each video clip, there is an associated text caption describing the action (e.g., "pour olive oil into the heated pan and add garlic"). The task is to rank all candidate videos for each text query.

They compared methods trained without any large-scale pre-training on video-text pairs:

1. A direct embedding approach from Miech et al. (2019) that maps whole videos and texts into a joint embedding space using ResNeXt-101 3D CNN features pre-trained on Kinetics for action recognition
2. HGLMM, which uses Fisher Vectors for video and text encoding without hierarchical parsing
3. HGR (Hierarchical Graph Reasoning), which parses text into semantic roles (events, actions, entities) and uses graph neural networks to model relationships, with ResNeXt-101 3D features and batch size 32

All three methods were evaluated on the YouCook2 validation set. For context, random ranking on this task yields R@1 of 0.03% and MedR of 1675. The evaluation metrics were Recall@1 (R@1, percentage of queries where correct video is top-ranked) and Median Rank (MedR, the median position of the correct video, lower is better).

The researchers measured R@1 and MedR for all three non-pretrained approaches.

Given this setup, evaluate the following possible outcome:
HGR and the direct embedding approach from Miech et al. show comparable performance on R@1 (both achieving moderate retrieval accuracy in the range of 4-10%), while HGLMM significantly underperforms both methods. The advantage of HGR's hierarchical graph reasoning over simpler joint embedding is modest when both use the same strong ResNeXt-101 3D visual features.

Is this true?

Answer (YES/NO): NO